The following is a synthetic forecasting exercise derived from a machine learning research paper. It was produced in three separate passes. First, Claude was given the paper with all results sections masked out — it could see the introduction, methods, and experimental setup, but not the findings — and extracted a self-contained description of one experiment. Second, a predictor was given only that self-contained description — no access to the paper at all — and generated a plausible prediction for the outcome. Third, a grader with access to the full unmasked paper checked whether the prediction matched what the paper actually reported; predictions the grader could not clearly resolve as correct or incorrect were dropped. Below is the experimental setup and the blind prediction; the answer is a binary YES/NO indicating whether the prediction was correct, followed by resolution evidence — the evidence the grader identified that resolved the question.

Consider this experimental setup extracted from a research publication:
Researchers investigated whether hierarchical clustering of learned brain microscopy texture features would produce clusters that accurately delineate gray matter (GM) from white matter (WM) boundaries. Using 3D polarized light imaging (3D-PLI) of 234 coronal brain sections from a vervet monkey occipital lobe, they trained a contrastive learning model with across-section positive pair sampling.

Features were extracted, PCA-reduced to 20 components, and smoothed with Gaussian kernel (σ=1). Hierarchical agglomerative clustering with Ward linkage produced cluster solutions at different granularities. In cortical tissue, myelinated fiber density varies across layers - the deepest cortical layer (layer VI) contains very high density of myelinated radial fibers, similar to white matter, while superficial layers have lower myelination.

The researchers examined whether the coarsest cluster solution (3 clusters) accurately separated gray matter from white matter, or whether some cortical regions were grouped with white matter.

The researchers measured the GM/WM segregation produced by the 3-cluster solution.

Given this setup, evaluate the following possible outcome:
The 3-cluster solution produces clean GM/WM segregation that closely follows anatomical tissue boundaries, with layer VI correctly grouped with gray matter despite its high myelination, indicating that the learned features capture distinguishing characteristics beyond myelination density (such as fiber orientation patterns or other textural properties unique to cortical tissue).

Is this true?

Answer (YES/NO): NO